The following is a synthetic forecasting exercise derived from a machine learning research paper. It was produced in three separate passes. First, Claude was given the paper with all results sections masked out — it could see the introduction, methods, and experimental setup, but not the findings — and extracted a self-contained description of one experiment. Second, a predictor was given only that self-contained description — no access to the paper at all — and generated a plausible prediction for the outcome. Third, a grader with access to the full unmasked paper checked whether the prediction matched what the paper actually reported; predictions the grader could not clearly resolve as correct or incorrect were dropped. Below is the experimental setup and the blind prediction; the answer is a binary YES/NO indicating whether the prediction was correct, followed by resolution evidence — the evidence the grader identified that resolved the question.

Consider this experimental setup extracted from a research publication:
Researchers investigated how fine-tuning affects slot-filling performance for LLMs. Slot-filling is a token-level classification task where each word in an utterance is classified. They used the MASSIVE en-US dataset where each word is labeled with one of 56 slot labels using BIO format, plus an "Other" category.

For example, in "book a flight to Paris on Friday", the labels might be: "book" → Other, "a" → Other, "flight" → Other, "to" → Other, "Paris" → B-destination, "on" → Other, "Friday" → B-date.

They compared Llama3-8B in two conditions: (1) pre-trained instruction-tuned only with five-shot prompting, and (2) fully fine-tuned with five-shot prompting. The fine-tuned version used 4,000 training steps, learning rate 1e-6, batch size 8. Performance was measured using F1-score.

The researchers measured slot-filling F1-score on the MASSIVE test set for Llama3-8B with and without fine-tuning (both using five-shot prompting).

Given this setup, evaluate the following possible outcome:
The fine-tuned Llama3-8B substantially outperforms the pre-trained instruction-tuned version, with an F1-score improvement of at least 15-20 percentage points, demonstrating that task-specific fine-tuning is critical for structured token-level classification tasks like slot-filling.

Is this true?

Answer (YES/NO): YES